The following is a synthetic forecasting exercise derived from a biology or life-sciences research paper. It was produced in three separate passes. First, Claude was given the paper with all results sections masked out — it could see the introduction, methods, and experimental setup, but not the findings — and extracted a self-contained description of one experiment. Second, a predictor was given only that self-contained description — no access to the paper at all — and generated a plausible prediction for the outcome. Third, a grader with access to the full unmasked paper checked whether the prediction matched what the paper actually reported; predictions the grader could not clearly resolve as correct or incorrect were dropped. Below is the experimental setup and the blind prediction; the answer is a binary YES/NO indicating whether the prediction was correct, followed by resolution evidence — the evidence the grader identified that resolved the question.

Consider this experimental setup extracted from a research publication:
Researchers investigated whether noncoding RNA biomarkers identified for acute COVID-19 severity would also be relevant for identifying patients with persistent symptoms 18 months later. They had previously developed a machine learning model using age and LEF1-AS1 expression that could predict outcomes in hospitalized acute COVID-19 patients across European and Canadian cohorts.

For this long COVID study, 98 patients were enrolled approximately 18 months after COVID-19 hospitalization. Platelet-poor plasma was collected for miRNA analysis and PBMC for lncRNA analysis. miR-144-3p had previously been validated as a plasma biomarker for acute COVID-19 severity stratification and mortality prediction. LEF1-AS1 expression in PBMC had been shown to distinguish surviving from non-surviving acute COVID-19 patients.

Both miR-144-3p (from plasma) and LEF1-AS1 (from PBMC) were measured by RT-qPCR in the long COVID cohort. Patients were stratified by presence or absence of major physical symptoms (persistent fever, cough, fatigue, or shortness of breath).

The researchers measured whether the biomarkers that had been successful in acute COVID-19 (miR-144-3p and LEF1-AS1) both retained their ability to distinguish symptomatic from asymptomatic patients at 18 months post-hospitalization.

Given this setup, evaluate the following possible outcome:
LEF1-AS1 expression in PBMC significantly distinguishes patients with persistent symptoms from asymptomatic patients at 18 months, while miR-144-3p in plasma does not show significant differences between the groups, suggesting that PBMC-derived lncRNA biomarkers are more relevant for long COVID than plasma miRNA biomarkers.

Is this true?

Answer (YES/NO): YES